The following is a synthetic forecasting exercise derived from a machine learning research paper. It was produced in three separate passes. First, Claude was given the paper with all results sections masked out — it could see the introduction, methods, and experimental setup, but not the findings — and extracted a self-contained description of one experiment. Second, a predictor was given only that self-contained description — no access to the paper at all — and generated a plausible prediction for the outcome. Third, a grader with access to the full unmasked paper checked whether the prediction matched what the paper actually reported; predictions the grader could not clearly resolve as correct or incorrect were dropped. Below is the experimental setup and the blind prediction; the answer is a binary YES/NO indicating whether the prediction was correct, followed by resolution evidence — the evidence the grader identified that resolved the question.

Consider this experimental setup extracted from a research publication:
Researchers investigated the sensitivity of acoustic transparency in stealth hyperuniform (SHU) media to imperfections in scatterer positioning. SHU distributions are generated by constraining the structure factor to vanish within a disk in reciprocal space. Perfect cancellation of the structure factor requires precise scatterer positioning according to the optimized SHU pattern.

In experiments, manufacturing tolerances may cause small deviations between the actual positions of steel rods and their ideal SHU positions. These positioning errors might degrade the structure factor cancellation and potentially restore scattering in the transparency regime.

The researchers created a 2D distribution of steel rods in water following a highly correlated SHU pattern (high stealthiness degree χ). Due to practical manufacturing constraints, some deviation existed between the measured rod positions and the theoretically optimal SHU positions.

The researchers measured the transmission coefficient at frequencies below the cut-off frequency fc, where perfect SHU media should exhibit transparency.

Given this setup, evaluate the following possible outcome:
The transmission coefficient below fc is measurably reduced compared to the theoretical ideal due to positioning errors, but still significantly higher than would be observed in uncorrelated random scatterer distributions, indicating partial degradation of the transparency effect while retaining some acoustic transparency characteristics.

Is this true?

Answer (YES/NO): NO